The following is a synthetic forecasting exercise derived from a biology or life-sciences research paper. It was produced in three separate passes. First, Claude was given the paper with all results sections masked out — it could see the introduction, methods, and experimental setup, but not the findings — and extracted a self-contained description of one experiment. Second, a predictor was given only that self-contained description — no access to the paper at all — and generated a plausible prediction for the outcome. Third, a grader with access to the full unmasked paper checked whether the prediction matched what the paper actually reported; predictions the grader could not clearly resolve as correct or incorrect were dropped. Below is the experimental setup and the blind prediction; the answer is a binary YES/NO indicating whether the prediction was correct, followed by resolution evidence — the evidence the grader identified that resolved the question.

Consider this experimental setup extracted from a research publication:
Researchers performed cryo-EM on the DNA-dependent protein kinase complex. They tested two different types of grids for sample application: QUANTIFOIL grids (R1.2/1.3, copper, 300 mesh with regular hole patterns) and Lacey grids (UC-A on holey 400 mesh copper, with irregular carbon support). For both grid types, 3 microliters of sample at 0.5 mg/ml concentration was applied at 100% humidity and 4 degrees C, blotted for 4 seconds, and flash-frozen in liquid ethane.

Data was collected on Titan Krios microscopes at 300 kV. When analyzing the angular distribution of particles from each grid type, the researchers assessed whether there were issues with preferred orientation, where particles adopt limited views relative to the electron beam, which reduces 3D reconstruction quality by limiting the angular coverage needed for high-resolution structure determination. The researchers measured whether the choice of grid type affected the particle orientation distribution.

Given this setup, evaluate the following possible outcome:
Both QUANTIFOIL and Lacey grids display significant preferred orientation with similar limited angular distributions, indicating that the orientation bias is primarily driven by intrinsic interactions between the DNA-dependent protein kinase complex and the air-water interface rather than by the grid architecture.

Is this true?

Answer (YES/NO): NO